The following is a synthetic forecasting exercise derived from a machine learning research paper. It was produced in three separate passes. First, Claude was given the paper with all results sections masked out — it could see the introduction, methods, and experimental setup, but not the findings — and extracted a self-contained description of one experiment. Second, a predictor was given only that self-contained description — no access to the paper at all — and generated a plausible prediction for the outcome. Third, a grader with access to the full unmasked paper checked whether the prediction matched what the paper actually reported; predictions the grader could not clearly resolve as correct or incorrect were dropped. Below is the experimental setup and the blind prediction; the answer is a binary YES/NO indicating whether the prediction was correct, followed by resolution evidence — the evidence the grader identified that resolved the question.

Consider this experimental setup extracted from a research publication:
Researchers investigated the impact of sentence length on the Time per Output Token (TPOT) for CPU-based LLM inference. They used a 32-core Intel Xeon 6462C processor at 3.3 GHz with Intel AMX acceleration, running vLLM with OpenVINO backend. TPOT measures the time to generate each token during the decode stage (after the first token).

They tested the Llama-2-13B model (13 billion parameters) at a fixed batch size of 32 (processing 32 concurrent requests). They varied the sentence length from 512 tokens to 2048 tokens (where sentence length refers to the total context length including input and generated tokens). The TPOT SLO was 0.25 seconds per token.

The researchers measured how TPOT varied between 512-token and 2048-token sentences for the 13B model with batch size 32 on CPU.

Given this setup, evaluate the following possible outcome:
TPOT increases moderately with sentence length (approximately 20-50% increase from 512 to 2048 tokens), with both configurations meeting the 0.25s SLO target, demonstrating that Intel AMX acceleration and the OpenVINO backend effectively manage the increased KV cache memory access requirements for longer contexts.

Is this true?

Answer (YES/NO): NO